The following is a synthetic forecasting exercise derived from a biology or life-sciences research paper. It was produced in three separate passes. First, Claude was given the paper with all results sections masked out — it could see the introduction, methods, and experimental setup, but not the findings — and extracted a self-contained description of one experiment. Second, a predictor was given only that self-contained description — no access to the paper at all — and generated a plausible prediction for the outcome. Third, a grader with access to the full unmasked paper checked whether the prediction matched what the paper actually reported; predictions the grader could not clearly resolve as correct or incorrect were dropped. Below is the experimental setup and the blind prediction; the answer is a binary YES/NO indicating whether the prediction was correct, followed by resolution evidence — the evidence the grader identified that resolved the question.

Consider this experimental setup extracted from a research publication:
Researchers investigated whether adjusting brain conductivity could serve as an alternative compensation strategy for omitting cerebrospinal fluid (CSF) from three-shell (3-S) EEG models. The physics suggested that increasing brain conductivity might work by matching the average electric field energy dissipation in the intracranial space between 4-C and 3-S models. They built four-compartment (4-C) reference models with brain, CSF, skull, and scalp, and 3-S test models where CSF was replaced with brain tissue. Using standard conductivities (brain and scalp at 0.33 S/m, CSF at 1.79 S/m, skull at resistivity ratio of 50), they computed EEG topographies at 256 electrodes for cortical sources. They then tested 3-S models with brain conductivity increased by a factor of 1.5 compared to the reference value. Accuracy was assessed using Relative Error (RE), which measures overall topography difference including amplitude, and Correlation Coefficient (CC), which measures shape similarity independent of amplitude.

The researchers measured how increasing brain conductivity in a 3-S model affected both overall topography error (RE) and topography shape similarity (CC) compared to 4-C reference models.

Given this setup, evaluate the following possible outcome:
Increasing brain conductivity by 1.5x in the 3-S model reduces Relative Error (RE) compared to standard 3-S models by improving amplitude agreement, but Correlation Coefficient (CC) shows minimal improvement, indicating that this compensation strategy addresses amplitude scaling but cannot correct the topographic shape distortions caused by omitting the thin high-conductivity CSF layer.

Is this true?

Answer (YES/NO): YES